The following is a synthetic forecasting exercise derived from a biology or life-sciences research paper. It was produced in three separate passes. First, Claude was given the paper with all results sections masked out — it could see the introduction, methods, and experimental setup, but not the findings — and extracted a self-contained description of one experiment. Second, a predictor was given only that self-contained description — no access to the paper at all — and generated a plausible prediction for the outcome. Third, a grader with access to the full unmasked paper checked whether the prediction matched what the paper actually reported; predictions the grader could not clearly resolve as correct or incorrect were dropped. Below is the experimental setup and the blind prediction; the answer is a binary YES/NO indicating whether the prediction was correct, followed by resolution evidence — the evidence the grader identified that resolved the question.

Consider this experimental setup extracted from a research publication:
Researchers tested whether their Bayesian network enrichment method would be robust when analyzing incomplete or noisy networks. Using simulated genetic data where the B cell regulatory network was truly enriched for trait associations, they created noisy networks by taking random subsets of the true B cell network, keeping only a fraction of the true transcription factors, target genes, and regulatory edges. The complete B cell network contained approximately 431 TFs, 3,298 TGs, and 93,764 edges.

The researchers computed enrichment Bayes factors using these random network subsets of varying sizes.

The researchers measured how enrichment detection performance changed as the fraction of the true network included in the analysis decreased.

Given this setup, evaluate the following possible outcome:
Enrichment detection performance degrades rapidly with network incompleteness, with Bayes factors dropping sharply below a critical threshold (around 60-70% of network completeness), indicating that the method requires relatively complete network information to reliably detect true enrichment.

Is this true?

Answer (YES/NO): NO